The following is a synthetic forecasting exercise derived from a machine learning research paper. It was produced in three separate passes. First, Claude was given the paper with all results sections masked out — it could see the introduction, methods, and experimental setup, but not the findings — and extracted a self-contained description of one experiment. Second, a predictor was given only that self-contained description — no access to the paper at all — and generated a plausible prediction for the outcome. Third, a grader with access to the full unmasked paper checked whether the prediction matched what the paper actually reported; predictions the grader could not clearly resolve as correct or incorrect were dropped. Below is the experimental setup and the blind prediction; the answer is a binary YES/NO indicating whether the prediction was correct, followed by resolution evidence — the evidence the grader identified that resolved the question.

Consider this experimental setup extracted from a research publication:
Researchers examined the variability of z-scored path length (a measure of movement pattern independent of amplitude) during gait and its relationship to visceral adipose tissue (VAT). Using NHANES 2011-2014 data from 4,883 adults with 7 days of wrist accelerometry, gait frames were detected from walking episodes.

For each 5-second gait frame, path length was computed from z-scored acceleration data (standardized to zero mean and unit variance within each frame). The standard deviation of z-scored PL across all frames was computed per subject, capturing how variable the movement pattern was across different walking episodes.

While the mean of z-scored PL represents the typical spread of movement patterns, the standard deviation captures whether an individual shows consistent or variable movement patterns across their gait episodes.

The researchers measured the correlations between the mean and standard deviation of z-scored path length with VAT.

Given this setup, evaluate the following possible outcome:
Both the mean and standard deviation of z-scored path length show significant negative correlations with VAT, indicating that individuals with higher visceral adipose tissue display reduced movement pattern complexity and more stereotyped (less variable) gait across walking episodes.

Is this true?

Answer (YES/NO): NO